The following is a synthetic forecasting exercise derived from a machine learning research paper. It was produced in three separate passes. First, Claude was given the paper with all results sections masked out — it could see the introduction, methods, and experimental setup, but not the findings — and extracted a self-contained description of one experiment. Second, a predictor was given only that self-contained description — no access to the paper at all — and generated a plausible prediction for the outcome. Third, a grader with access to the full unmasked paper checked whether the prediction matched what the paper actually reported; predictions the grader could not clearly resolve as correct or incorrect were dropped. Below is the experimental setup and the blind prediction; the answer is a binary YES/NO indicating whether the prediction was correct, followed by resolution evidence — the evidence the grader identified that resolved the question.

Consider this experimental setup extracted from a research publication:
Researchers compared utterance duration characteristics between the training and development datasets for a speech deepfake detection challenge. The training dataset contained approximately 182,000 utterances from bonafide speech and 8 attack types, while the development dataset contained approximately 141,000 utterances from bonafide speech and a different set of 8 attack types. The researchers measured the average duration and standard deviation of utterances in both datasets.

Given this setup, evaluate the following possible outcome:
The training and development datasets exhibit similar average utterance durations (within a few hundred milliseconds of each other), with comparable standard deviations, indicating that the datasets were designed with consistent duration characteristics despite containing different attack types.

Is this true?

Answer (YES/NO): NO